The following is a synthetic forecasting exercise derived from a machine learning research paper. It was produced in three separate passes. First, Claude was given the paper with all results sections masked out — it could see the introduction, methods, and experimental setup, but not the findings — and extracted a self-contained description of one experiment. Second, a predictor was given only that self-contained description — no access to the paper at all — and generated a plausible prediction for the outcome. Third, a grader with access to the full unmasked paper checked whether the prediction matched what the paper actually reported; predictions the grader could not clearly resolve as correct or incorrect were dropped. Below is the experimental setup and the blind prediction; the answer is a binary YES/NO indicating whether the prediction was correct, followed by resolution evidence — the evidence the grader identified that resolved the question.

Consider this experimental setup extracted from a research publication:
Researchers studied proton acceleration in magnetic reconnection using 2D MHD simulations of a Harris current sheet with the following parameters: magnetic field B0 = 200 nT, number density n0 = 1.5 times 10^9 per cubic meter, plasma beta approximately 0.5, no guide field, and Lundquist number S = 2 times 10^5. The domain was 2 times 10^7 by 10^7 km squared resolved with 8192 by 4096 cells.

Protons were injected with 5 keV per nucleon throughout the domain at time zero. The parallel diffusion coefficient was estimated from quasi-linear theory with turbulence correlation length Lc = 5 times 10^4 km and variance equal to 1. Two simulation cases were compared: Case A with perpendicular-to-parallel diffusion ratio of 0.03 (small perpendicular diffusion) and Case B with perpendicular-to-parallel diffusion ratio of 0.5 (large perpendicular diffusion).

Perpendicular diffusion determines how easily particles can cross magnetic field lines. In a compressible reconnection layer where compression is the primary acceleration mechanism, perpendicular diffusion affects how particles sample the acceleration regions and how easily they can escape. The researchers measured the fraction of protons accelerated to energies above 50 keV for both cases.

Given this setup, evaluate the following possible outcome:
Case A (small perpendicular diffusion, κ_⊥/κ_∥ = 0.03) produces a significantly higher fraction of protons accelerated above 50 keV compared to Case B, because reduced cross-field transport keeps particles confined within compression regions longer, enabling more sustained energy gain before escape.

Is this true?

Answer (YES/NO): YES